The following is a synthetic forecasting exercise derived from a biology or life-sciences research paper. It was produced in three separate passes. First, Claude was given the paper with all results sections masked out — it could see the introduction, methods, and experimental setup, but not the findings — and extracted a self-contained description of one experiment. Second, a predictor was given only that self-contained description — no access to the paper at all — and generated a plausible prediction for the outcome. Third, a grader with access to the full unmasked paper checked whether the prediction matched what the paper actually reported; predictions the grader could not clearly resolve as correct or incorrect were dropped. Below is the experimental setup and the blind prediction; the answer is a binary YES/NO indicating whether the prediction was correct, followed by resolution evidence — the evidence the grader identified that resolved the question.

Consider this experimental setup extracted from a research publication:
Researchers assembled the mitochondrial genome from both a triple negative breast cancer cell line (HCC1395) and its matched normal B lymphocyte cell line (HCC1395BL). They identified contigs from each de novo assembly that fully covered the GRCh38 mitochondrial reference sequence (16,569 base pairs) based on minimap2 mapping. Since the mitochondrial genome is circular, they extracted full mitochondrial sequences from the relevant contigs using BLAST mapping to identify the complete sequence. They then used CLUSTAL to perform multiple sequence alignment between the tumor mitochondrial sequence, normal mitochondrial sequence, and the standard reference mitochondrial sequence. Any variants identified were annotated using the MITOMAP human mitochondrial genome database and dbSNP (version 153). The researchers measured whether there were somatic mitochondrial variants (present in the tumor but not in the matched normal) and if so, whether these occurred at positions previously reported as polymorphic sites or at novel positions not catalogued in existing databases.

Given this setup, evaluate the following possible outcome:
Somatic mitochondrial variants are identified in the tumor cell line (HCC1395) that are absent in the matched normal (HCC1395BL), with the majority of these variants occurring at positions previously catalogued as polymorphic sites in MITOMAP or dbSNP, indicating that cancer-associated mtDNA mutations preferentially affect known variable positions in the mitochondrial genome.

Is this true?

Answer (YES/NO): NO